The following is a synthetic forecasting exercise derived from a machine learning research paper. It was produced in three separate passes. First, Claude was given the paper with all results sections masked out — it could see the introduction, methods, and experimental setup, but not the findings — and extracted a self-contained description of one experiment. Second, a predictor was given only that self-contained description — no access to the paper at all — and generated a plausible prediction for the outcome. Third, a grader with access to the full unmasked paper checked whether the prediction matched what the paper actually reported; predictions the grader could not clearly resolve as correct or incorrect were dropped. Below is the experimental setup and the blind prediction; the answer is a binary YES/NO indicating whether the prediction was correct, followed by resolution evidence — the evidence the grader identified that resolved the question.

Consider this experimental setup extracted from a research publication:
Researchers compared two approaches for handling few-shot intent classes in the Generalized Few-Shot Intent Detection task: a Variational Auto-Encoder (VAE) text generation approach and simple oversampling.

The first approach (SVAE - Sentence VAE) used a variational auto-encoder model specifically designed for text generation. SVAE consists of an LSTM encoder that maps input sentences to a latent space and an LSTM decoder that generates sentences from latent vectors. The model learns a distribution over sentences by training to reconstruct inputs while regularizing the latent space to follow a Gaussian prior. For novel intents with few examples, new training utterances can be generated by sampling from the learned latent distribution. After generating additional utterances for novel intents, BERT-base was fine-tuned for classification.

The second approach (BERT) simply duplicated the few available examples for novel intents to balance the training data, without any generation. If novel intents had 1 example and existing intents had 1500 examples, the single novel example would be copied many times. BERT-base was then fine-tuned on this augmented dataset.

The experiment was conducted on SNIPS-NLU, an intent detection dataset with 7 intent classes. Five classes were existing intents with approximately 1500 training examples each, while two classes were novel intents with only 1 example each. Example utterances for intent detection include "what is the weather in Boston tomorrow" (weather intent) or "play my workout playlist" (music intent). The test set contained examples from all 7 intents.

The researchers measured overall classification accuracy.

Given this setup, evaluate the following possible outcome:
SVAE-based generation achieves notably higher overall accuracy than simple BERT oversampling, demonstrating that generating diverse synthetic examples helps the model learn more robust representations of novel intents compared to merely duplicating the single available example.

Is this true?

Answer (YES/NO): NO